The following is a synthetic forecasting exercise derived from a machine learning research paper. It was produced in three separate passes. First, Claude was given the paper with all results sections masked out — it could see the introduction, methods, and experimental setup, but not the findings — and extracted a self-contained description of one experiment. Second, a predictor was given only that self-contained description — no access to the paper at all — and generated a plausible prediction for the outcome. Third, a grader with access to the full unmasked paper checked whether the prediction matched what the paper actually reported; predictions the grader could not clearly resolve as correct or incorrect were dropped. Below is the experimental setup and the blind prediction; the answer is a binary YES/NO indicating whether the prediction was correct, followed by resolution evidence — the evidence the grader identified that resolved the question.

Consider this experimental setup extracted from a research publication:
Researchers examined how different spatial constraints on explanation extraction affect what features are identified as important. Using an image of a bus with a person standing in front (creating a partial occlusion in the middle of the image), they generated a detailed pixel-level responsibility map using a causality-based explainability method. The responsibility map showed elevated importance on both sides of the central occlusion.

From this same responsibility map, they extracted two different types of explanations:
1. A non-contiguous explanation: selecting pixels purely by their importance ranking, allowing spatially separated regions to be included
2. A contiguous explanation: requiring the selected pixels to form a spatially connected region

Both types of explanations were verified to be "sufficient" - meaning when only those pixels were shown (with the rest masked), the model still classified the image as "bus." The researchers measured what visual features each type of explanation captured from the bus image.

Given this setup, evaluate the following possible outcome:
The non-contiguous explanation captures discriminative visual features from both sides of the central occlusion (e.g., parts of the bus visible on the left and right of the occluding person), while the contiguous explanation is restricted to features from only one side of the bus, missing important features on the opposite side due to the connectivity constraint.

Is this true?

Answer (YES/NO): YES